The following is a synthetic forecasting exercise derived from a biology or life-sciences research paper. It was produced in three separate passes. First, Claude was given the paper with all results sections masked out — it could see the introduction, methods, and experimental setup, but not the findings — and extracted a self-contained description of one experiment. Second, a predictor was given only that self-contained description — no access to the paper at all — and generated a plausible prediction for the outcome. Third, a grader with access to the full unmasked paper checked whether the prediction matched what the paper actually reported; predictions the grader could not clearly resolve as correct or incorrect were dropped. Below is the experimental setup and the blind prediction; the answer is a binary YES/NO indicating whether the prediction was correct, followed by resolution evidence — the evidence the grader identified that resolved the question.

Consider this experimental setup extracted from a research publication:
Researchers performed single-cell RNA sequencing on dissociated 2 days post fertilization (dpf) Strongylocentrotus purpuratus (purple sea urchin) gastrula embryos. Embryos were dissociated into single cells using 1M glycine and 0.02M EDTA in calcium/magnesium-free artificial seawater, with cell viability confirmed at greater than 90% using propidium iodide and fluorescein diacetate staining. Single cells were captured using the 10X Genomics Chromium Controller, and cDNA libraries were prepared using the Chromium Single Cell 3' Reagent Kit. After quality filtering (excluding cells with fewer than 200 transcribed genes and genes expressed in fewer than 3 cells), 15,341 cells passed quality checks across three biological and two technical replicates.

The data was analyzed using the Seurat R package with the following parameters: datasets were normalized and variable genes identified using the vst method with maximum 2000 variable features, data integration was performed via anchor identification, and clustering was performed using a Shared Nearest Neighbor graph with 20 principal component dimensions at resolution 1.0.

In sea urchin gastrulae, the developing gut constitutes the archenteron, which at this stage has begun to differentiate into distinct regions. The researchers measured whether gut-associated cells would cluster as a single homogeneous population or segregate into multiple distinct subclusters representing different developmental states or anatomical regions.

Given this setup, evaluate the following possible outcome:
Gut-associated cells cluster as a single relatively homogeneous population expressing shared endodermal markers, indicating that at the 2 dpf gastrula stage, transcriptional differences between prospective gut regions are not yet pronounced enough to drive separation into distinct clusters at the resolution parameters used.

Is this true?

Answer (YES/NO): NO